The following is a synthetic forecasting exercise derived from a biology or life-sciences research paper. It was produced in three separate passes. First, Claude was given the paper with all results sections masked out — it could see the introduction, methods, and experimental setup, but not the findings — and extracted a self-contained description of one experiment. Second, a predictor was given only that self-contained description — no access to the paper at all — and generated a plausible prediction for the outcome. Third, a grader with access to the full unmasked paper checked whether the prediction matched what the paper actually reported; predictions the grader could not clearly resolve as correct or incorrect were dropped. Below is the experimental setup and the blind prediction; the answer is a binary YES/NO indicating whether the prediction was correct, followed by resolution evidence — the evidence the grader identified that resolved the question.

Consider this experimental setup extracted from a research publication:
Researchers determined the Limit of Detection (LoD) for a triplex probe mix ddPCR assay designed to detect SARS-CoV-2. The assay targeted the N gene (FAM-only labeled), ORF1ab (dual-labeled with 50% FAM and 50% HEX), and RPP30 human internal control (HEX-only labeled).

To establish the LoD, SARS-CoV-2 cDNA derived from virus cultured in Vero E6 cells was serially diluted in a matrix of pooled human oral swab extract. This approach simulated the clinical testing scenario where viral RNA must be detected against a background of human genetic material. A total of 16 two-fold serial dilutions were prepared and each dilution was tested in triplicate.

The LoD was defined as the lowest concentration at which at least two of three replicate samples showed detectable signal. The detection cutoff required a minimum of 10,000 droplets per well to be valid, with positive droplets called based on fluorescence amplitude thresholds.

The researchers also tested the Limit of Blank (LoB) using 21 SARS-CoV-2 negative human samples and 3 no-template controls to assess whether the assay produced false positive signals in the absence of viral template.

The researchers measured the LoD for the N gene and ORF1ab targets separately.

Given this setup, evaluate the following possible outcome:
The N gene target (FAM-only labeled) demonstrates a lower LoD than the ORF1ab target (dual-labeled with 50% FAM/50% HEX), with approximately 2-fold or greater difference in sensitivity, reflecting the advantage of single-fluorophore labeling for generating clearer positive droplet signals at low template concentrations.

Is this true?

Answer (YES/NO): NO